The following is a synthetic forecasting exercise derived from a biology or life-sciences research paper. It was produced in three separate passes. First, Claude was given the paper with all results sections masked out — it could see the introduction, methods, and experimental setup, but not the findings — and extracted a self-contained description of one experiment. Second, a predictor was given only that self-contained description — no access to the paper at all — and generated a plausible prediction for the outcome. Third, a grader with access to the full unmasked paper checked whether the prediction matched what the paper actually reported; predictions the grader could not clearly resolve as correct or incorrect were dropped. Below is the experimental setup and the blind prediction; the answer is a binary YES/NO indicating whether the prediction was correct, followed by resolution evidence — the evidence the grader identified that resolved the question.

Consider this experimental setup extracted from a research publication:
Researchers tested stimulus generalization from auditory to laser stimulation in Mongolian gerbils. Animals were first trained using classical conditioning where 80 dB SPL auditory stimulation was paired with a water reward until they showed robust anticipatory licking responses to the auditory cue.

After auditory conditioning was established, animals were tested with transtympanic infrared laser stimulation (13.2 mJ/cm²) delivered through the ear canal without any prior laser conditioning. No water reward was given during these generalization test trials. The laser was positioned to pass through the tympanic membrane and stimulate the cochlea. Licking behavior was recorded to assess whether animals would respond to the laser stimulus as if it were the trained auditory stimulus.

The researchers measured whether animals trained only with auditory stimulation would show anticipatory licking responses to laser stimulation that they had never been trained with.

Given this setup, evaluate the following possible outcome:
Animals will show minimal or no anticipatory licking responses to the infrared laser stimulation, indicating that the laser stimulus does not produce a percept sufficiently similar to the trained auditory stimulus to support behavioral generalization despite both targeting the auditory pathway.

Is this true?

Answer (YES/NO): NO